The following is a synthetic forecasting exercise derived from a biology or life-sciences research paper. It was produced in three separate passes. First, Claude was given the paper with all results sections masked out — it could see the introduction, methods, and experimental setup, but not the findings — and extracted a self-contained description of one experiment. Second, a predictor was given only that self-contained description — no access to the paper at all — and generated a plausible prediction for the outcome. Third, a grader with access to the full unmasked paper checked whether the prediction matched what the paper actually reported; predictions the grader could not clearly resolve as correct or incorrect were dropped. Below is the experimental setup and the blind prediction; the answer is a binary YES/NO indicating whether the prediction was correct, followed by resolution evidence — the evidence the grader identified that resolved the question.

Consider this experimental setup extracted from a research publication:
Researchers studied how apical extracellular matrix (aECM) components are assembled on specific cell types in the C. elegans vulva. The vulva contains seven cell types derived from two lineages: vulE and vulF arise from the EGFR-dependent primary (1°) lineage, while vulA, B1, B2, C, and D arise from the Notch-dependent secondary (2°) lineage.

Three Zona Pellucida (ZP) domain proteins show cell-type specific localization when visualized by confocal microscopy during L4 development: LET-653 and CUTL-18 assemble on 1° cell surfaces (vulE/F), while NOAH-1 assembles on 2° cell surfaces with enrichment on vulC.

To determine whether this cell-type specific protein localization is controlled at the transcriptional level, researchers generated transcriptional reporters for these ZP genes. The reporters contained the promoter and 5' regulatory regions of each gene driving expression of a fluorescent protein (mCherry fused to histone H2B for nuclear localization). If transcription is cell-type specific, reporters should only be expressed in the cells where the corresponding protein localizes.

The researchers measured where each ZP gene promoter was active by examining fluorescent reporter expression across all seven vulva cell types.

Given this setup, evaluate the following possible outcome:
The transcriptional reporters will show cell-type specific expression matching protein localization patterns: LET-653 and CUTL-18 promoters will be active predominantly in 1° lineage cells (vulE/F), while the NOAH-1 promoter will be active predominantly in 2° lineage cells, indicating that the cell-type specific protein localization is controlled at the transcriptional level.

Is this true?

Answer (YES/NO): NO